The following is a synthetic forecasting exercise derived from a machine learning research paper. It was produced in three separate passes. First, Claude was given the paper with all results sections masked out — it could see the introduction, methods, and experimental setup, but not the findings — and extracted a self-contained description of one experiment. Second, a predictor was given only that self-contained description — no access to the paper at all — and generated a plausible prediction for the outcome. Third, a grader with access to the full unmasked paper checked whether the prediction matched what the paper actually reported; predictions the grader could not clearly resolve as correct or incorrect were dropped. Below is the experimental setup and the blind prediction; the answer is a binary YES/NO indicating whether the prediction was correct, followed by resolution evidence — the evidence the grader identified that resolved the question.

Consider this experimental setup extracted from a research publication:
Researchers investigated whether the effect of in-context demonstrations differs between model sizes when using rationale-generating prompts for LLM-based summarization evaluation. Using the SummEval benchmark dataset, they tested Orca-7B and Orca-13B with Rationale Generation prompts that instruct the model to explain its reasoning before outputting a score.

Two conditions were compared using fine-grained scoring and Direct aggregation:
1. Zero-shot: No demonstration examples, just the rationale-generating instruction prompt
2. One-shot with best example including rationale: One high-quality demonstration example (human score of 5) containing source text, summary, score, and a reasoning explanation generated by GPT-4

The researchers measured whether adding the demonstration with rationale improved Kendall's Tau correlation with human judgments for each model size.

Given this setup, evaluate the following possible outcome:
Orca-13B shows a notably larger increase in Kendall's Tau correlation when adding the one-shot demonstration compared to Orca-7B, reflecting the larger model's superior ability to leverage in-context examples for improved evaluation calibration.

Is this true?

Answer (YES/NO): YES